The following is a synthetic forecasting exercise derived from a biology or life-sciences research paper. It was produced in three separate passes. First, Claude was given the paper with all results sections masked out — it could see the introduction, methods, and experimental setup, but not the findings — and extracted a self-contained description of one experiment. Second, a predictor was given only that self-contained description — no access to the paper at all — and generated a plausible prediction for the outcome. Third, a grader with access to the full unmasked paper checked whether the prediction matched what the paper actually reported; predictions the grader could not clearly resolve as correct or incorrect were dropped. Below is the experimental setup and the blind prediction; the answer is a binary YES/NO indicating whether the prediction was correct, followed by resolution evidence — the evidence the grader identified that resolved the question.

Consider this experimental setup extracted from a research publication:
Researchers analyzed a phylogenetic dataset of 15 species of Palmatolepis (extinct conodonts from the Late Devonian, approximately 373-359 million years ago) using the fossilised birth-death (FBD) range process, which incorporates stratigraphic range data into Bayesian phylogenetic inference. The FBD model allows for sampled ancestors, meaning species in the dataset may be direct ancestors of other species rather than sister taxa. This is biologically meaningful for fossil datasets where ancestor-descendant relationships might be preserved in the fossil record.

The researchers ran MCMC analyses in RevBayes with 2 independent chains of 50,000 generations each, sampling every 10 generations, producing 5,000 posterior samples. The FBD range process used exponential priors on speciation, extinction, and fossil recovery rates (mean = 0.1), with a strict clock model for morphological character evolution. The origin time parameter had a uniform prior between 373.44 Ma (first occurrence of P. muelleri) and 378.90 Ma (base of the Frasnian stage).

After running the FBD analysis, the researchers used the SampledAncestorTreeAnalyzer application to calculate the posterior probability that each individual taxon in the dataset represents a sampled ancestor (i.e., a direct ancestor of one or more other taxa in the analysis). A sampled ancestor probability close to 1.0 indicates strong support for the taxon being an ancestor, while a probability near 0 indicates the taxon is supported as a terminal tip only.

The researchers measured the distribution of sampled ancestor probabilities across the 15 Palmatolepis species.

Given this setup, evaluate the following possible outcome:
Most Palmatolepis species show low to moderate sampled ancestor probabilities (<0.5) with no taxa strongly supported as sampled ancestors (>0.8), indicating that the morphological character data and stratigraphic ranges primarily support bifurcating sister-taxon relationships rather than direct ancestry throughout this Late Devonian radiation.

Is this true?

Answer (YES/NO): NO